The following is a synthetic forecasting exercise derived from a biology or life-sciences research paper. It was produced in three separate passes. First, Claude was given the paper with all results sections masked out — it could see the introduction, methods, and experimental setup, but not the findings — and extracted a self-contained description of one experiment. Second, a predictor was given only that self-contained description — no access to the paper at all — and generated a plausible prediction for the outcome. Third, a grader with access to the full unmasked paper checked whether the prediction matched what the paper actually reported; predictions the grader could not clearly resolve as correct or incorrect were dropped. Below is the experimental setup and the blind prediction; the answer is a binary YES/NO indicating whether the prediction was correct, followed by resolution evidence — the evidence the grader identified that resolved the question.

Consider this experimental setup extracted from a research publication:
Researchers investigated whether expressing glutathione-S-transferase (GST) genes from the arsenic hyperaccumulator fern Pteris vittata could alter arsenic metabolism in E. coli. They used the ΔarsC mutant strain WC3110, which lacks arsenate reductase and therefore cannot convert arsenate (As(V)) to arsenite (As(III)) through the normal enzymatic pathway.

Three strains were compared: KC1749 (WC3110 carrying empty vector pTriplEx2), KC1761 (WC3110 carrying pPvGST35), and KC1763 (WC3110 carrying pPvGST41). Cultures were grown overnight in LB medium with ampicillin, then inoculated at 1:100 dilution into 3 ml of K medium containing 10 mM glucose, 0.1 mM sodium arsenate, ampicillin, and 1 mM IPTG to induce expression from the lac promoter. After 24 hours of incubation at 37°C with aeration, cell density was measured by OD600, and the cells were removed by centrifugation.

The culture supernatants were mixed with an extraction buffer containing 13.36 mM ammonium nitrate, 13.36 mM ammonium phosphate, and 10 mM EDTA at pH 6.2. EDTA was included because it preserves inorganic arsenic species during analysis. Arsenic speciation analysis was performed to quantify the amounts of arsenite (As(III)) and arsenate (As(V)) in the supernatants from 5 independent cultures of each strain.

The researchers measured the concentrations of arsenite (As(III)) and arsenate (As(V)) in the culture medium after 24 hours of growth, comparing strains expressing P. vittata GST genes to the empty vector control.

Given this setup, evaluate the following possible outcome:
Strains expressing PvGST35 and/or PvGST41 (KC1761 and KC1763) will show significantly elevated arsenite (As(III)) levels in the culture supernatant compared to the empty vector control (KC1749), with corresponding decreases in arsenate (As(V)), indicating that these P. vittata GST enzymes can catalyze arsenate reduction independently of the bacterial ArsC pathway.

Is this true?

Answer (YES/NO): YES